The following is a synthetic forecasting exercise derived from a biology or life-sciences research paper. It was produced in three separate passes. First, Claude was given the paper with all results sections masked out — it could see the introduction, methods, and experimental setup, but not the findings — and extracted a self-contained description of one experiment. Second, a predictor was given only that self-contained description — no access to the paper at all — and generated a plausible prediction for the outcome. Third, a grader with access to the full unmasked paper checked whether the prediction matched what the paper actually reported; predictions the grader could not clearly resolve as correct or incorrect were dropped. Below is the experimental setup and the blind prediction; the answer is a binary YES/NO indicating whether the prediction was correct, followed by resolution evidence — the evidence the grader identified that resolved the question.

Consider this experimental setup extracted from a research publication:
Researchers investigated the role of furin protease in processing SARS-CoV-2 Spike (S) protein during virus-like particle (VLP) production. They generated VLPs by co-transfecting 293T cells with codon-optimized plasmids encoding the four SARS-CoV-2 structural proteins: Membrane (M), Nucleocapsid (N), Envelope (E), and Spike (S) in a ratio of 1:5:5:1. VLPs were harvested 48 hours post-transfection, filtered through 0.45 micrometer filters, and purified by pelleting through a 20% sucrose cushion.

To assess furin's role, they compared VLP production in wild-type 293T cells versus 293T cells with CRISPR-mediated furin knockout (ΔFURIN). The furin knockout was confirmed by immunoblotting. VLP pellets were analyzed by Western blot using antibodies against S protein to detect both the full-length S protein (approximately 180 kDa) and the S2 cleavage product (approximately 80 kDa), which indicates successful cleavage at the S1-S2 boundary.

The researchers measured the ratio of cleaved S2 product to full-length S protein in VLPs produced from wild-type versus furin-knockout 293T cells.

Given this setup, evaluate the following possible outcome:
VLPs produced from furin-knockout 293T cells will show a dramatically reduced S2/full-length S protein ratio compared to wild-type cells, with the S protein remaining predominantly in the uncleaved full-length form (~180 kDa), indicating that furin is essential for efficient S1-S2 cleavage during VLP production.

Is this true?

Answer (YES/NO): NO